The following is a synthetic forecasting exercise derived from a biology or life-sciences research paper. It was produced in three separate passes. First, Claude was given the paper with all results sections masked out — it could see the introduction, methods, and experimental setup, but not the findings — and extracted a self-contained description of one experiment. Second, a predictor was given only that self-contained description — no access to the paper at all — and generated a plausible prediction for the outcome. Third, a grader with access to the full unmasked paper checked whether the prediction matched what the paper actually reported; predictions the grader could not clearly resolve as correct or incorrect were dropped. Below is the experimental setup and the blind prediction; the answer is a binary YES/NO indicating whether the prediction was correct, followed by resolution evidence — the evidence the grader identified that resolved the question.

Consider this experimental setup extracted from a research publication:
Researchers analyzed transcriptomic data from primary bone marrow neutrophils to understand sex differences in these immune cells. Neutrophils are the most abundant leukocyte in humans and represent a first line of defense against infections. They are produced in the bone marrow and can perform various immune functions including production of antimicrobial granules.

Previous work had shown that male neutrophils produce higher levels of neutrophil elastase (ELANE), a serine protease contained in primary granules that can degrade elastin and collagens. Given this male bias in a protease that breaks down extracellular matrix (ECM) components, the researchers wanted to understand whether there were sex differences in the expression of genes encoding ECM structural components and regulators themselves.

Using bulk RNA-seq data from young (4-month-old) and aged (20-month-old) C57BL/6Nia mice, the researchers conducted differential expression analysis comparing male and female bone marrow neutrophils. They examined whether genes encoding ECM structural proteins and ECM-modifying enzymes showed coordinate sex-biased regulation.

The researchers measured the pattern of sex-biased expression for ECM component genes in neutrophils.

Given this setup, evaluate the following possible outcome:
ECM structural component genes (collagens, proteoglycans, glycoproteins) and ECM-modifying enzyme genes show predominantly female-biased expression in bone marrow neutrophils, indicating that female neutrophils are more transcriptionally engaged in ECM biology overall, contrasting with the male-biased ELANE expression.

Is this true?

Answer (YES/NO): NO